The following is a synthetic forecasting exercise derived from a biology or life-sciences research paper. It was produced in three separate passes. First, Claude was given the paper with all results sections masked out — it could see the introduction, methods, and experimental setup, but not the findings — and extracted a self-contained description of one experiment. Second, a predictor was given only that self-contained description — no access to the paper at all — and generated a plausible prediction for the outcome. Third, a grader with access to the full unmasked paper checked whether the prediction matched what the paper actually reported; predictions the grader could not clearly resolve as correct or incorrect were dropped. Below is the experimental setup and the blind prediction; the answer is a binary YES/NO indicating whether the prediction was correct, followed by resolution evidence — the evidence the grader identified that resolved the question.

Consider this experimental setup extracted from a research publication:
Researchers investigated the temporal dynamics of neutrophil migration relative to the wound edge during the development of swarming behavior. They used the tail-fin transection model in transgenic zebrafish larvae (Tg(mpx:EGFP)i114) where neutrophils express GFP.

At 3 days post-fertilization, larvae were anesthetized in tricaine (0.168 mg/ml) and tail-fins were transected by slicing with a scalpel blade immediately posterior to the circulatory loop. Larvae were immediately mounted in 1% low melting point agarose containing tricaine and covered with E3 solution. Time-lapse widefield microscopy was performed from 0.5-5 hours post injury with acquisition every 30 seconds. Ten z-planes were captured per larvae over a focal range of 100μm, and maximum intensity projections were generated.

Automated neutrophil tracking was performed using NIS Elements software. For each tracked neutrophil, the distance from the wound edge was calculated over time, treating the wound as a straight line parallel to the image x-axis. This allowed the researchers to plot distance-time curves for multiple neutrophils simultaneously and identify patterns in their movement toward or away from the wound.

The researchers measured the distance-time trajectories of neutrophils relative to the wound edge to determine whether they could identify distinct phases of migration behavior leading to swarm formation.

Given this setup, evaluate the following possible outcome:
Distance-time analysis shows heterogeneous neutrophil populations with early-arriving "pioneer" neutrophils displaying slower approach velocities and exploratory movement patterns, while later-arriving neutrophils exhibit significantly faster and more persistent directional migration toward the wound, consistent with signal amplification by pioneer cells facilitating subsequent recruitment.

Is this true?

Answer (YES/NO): NO